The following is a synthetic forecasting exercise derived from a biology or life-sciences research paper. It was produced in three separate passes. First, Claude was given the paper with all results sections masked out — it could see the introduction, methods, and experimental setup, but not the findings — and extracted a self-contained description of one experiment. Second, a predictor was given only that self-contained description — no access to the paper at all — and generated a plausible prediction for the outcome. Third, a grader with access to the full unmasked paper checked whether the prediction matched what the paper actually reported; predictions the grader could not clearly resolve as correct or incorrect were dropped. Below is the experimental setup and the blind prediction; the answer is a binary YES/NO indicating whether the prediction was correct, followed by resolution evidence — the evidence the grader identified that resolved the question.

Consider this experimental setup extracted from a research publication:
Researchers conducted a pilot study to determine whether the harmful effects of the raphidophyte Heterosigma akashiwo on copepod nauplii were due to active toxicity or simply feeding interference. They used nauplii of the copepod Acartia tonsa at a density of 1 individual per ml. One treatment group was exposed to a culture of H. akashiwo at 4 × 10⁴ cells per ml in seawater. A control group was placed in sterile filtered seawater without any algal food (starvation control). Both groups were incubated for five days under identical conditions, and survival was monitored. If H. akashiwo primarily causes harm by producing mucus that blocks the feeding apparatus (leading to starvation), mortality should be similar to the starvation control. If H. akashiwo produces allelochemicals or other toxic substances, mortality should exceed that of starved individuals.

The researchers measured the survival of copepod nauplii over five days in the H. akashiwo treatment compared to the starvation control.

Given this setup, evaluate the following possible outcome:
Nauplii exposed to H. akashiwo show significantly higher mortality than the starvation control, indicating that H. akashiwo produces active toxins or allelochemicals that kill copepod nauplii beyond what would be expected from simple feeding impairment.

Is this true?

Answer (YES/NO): YES